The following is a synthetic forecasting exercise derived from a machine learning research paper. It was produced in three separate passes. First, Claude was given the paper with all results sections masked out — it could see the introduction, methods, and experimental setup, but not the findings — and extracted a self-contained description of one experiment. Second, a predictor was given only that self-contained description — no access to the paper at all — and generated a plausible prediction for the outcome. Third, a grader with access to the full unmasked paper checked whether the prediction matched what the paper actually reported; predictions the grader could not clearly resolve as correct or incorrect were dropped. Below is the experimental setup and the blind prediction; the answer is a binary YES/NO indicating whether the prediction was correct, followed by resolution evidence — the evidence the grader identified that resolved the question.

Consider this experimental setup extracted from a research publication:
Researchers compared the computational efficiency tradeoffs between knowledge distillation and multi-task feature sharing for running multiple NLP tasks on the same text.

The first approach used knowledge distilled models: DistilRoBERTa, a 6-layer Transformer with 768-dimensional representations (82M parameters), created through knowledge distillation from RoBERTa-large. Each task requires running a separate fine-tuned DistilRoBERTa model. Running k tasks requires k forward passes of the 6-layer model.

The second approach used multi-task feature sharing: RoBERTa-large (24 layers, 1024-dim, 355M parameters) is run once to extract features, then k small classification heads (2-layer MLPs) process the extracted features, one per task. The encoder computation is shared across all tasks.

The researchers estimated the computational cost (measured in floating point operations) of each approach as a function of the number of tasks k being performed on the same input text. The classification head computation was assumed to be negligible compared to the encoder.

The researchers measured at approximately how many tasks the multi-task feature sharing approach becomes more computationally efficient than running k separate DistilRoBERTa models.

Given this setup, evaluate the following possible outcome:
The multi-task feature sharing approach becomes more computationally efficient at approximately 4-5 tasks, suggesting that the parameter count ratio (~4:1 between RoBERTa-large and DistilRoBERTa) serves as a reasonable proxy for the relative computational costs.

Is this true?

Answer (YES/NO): NO